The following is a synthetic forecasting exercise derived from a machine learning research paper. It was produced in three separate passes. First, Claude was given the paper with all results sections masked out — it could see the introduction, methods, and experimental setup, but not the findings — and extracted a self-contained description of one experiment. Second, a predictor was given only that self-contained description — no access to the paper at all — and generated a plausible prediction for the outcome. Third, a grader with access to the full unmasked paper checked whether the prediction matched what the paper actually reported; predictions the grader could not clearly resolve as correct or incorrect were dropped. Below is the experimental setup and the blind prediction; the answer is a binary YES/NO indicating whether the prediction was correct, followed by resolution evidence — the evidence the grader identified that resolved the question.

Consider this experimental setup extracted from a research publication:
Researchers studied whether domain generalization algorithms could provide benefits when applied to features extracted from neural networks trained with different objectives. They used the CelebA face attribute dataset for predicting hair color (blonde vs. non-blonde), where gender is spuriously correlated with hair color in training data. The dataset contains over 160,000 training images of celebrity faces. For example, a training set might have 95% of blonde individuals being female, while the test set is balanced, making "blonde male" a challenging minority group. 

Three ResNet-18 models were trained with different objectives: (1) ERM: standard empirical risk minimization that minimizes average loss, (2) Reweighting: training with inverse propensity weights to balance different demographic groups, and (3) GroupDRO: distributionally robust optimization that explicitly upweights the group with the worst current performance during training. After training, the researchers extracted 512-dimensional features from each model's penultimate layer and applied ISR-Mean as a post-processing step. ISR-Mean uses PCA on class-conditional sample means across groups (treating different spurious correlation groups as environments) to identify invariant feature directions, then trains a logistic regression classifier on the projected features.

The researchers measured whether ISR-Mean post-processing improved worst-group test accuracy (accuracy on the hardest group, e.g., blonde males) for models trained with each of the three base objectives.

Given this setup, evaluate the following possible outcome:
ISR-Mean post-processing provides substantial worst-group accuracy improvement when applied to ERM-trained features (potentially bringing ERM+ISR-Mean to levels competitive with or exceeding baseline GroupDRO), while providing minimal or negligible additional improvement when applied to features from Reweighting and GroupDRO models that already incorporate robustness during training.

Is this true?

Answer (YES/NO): NO